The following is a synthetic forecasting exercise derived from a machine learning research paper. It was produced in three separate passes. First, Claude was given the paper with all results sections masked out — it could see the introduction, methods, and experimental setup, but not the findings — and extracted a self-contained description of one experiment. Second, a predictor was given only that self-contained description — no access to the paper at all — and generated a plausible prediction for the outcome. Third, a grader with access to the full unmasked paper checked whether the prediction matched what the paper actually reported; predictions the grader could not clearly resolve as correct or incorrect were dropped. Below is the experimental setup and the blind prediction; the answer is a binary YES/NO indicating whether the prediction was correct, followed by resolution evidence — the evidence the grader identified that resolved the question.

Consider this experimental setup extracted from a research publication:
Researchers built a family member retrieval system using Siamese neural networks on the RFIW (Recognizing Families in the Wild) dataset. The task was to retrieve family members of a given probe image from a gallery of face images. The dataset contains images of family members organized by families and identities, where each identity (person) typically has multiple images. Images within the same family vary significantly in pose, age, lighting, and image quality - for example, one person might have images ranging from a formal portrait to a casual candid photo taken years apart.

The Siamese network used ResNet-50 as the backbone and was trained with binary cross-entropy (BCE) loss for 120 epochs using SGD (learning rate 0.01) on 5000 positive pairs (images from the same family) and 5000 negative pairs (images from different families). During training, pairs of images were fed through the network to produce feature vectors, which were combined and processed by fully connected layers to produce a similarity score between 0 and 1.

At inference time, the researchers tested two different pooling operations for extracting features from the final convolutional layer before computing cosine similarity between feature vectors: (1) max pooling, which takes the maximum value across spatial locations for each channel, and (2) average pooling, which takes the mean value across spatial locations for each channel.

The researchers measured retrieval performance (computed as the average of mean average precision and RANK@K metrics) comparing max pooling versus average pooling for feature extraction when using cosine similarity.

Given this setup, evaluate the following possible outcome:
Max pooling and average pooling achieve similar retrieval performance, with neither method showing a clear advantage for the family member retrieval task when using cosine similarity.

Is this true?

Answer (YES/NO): NO